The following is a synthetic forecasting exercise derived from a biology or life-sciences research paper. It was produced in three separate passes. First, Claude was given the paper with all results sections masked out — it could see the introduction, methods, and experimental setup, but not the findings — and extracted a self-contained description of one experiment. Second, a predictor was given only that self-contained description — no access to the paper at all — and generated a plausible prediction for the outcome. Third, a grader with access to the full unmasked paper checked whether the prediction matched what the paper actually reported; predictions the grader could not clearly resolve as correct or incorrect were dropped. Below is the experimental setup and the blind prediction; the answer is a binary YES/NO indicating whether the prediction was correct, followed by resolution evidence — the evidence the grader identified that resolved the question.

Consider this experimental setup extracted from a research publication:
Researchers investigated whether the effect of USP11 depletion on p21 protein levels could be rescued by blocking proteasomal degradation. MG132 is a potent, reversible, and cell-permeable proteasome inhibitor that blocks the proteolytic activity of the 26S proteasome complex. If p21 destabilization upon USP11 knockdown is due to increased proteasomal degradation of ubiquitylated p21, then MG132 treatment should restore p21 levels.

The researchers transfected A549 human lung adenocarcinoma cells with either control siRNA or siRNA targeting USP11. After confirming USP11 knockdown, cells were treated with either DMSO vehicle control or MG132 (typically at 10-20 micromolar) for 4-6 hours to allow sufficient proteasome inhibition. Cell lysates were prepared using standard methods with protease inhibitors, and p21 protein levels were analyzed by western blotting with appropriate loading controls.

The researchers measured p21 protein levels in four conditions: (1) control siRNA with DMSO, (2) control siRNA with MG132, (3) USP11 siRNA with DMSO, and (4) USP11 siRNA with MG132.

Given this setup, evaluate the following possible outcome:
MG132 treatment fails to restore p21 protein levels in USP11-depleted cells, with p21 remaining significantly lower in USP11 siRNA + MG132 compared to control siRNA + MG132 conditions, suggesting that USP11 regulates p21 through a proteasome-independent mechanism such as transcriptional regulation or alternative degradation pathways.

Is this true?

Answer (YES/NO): NO